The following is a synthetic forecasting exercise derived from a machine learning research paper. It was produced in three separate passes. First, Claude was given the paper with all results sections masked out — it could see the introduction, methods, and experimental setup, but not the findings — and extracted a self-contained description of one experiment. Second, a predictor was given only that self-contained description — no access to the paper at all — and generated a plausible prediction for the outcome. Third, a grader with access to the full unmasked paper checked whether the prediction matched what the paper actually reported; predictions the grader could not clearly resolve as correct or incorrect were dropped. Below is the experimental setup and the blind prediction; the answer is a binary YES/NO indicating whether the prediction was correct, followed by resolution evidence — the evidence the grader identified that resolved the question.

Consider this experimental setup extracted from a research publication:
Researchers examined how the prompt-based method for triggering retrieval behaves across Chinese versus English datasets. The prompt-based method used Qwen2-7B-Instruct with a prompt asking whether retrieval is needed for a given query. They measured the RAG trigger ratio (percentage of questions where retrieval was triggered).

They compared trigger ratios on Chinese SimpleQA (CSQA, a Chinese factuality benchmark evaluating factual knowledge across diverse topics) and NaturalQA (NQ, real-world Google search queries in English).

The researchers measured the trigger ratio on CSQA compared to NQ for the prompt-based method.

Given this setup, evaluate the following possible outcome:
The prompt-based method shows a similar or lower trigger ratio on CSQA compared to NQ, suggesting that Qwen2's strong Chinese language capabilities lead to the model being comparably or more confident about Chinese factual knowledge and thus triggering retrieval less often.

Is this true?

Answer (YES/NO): NO